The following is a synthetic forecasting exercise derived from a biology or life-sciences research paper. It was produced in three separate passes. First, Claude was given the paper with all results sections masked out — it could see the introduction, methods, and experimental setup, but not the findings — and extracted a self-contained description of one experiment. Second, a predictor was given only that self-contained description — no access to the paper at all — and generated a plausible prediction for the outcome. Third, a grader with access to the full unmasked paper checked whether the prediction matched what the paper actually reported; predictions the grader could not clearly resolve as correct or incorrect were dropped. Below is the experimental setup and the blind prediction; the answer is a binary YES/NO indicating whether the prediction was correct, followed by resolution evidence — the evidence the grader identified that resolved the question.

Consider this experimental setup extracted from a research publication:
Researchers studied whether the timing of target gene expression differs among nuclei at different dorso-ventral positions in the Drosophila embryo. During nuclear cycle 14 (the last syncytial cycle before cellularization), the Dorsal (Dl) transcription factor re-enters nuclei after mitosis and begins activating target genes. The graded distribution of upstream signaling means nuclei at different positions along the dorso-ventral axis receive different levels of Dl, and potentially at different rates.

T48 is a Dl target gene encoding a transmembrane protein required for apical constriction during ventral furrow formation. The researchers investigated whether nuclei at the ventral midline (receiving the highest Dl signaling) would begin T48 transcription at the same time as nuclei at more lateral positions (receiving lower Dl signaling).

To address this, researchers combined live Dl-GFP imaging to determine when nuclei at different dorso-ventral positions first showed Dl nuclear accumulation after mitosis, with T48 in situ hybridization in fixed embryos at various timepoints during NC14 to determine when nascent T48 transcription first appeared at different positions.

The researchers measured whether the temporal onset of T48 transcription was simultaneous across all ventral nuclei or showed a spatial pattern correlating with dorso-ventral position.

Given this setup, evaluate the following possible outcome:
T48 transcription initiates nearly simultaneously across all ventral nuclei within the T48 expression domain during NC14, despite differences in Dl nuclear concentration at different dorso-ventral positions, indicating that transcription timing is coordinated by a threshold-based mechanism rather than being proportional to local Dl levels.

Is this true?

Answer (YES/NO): NO